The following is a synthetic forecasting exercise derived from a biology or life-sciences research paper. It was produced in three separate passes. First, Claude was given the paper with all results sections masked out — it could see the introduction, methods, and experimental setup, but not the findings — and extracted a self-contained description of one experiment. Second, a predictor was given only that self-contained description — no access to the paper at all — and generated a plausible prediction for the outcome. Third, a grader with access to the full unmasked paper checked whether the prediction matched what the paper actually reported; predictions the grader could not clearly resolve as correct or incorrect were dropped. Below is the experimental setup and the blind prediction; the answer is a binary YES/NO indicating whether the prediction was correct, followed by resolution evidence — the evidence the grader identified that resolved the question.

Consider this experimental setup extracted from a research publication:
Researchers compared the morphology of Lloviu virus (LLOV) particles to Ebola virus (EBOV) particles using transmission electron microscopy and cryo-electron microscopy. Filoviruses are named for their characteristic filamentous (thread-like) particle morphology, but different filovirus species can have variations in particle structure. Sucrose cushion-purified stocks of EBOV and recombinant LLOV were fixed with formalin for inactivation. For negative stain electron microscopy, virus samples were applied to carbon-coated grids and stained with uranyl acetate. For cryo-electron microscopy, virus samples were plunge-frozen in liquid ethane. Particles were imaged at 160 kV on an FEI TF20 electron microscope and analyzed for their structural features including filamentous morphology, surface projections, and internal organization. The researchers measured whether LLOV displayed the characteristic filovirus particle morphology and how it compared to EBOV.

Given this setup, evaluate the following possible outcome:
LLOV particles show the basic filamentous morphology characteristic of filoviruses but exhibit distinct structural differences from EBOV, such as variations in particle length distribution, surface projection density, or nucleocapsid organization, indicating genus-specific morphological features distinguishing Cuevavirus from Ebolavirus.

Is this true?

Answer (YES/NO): NO